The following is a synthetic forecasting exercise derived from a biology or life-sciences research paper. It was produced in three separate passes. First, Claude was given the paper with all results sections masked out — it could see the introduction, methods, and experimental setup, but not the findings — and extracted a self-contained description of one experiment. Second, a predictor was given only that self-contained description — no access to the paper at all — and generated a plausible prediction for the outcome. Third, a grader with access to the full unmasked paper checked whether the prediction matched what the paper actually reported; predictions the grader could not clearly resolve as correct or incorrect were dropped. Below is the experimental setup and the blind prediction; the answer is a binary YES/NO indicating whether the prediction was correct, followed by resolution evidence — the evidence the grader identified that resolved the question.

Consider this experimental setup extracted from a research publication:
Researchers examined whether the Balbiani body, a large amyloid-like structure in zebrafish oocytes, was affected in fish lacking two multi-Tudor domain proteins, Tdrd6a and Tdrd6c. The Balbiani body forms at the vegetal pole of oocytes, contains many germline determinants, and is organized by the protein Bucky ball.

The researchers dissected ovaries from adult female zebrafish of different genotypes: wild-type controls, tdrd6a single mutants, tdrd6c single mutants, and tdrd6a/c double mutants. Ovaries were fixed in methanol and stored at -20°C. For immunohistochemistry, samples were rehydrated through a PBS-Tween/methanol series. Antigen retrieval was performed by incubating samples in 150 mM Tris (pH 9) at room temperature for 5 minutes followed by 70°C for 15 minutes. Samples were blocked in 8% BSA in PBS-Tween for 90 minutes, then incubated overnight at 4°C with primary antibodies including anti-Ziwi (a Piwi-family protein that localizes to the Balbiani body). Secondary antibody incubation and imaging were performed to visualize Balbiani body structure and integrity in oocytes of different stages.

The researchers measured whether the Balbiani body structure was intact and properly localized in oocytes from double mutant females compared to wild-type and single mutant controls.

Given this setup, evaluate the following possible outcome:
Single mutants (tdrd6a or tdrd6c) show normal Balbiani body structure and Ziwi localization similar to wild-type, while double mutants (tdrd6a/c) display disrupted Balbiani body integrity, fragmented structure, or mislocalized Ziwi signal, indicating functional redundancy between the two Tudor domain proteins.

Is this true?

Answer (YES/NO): NO